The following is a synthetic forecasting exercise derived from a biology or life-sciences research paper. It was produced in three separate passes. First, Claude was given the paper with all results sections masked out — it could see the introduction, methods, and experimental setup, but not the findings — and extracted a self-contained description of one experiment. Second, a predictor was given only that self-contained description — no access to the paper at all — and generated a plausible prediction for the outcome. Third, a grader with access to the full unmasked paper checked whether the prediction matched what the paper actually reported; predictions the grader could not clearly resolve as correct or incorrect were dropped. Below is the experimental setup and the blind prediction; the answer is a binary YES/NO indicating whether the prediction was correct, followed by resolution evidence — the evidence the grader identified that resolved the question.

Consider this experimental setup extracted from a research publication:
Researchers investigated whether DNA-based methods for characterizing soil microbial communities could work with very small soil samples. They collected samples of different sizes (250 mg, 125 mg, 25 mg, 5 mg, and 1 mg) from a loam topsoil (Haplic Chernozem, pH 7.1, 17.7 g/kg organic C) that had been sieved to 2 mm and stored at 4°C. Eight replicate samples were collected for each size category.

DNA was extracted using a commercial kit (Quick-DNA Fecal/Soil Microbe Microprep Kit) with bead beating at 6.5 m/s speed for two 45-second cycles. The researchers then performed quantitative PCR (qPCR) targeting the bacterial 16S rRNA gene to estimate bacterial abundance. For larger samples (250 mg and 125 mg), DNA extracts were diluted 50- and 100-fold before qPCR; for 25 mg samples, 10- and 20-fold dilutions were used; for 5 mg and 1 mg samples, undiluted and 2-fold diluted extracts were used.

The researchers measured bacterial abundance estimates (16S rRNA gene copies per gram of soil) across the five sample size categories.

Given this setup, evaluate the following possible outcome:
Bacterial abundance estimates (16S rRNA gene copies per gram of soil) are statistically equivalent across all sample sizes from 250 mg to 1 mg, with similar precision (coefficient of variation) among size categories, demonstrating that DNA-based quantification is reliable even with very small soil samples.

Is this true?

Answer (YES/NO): NO